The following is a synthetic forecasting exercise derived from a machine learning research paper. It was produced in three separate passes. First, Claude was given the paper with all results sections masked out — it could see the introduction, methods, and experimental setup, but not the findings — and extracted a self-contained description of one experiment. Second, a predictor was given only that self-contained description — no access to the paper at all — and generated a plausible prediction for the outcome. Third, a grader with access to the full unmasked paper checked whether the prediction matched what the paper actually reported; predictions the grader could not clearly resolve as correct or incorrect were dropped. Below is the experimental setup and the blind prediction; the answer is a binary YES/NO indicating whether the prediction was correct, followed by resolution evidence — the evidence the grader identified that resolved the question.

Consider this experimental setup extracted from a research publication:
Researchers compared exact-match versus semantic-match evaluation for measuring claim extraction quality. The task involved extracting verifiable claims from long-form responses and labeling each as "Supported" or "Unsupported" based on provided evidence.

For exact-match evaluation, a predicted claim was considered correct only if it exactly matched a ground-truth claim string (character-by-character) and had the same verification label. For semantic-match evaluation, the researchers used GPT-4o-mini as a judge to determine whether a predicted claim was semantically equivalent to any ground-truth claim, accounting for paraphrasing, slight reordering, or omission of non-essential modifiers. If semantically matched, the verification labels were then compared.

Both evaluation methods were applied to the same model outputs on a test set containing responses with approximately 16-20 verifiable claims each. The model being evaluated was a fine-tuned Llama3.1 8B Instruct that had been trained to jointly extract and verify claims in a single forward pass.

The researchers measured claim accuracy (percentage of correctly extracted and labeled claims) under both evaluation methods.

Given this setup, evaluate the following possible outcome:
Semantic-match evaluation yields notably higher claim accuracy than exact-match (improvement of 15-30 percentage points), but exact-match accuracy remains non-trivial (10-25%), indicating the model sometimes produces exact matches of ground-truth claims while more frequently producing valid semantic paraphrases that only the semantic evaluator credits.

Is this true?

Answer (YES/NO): NO